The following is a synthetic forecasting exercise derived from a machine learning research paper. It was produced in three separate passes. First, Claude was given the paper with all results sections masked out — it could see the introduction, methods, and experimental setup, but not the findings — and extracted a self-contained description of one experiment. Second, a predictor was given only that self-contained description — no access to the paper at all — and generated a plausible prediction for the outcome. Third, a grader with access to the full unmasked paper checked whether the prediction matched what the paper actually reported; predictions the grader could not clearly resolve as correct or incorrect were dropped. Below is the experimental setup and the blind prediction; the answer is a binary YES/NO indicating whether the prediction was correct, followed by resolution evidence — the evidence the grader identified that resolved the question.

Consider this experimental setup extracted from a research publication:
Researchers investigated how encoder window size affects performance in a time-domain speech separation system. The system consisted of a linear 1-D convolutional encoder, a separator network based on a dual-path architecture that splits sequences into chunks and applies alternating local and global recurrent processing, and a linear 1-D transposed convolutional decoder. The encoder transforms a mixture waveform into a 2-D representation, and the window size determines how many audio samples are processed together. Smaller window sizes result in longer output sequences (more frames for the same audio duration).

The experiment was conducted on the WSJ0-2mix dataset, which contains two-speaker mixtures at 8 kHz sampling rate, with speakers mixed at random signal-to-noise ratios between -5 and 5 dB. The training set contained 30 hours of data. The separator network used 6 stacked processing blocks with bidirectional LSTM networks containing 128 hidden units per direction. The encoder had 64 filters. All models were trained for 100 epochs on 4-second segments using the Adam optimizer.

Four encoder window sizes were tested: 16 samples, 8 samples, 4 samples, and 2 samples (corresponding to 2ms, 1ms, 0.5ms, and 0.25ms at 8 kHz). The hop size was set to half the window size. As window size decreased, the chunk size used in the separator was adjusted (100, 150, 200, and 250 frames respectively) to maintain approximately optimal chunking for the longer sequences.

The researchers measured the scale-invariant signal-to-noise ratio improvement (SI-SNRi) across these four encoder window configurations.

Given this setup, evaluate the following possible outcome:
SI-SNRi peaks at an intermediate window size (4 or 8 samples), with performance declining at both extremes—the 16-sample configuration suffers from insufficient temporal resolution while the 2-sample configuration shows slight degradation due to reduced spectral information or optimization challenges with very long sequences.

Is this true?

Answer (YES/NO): NO